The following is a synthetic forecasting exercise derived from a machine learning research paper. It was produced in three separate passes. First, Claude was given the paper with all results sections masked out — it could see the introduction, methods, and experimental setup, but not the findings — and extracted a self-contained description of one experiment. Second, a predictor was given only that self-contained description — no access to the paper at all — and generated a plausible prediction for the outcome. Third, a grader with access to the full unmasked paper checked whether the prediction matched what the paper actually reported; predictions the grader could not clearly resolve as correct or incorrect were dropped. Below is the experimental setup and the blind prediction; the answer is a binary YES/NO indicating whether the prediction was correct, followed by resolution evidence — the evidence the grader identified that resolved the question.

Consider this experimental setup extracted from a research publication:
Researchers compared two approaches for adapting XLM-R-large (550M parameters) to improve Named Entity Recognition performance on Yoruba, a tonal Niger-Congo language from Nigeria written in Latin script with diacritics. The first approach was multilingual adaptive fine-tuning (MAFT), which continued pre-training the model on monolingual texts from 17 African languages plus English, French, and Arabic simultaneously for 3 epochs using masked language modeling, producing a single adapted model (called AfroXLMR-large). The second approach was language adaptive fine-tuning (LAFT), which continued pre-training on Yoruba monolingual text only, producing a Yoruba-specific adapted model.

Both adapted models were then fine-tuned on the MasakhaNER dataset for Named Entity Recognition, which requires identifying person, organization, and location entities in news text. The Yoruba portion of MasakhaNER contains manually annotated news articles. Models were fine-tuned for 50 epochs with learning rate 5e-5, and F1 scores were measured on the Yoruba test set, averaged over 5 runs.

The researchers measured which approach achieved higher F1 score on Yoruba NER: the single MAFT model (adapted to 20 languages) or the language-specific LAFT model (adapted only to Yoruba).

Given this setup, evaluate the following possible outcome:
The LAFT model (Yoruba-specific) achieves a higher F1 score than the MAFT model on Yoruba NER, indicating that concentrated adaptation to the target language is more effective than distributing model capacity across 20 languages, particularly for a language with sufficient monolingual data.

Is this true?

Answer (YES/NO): NO